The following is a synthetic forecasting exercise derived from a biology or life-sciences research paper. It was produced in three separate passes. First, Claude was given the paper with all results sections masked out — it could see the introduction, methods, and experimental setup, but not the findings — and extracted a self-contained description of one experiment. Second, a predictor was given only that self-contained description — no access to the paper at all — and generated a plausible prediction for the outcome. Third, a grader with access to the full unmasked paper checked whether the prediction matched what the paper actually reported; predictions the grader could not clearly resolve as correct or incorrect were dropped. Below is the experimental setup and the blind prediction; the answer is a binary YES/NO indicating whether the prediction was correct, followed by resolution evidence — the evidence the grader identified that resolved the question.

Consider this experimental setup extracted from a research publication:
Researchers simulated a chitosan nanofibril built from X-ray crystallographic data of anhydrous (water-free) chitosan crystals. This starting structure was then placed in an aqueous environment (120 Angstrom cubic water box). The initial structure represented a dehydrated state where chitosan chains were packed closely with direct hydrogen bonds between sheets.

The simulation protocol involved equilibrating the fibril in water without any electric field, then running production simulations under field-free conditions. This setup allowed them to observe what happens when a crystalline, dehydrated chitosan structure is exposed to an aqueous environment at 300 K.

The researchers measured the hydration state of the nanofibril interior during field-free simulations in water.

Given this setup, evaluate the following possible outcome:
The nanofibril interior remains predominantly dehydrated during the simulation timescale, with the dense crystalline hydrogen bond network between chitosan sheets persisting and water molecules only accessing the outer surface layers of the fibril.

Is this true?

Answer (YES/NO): NO